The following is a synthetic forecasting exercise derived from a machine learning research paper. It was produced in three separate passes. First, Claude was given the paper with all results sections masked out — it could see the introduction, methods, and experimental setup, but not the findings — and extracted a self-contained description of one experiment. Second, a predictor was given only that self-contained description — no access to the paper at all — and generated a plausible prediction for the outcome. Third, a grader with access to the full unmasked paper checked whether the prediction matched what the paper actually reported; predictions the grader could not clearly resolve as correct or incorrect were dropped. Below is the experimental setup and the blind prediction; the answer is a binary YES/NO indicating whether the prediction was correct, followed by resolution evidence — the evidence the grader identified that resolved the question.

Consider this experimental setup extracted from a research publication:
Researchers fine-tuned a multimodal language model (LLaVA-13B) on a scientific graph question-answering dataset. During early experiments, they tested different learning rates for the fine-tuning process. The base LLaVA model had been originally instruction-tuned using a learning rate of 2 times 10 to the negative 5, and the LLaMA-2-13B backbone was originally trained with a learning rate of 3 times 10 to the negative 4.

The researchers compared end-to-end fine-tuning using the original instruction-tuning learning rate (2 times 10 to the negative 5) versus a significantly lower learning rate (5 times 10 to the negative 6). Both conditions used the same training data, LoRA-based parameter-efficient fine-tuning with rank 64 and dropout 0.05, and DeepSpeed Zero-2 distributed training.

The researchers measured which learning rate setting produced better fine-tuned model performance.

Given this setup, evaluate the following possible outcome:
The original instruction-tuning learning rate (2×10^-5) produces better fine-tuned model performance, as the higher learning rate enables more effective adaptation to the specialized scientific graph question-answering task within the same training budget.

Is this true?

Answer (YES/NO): NO